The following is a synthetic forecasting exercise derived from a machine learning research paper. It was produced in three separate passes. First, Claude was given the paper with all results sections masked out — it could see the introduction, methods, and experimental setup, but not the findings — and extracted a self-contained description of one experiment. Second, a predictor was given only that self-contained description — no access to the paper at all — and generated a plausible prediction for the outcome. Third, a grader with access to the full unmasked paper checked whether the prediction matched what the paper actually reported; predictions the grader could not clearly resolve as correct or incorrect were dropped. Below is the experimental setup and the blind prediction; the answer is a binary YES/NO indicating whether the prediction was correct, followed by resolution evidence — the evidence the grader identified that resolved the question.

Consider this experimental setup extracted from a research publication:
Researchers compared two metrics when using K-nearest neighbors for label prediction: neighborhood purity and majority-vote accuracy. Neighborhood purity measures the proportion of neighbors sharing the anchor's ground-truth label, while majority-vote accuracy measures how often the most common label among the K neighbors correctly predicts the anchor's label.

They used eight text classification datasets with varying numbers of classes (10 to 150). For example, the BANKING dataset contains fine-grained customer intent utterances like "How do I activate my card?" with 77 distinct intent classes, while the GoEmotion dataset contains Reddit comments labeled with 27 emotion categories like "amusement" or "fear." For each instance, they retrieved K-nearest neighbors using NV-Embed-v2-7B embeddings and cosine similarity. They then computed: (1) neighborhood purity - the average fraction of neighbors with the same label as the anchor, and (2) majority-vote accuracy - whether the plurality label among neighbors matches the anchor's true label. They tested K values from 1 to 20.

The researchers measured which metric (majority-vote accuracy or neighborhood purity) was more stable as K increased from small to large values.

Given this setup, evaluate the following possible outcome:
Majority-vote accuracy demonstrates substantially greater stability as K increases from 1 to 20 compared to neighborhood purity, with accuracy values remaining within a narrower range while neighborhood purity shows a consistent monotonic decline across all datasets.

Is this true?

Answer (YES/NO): YES